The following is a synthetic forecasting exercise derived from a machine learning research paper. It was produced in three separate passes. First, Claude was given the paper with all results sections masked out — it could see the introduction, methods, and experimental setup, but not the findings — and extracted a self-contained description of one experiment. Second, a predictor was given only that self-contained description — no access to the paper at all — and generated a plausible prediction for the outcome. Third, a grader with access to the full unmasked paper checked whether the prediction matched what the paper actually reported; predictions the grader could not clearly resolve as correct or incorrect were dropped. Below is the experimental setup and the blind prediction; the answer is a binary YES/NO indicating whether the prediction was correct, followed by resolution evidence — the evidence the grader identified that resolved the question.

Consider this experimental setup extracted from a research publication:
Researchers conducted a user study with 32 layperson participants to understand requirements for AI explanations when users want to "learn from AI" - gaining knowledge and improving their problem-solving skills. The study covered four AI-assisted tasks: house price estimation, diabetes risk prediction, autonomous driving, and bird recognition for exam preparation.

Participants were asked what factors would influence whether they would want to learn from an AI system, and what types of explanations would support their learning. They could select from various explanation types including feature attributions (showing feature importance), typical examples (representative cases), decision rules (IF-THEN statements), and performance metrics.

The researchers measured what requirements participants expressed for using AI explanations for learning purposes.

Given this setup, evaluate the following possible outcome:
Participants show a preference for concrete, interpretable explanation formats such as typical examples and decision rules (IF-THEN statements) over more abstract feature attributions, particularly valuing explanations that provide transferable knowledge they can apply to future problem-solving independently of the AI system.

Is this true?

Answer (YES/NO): NO